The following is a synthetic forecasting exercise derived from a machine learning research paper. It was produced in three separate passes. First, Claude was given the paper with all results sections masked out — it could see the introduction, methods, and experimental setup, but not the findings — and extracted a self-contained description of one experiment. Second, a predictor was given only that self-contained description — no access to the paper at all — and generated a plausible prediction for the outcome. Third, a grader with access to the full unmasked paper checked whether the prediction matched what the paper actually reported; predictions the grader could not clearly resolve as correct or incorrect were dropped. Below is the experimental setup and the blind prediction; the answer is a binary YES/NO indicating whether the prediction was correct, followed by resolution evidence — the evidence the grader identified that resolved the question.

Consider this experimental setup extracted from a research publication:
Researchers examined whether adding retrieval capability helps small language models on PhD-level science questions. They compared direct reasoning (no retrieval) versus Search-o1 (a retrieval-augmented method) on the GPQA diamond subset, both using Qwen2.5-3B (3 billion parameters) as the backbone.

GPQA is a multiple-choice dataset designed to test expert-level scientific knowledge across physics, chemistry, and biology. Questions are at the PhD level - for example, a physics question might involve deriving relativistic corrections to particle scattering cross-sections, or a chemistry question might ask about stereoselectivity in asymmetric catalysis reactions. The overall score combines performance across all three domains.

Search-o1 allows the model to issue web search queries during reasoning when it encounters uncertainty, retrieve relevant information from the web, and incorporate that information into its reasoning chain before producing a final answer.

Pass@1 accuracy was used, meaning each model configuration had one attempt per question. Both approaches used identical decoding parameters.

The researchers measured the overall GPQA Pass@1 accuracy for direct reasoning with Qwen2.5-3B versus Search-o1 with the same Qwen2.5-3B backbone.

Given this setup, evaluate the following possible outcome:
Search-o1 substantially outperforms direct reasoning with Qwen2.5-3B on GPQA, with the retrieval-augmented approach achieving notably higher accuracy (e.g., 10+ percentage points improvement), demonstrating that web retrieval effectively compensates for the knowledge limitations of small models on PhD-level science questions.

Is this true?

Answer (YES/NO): NO